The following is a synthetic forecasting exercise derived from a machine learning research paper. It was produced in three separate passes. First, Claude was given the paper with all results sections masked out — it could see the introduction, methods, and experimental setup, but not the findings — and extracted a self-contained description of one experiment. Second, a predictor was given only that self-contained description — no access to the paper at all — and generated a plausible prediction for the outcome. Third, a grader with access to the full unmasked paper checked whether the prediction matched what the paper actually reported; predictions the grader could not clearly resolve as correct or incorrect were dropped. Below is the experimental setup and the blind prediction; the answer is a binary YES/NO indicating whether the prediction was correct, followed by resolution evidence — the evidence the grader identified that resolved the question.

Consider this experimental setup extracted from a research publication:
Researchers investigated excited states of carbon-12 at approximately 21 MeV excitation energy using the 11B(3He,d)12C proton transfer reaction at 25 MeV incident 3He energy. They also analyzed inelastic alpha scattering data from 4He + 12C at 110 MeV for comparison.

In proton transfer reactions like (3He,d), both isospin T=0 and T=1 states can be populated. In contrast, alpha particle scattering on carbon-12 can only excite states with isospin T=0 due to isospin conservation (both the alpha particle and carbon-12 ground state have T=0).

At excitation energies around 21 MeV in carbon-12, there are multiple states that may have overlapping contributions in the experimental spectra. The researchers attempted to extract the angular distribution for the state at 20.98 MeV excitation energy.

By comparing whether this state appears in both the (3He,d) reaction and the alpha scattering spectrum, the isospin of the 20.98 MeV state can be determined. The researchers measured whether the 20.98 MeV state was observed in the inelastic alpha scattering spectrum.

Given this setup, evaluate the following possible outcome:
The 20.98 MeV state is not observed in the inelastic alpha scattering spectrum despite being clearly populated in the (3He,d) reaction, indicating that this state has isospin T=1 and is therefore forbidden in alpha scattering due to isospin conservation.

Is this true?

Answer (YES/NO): NO